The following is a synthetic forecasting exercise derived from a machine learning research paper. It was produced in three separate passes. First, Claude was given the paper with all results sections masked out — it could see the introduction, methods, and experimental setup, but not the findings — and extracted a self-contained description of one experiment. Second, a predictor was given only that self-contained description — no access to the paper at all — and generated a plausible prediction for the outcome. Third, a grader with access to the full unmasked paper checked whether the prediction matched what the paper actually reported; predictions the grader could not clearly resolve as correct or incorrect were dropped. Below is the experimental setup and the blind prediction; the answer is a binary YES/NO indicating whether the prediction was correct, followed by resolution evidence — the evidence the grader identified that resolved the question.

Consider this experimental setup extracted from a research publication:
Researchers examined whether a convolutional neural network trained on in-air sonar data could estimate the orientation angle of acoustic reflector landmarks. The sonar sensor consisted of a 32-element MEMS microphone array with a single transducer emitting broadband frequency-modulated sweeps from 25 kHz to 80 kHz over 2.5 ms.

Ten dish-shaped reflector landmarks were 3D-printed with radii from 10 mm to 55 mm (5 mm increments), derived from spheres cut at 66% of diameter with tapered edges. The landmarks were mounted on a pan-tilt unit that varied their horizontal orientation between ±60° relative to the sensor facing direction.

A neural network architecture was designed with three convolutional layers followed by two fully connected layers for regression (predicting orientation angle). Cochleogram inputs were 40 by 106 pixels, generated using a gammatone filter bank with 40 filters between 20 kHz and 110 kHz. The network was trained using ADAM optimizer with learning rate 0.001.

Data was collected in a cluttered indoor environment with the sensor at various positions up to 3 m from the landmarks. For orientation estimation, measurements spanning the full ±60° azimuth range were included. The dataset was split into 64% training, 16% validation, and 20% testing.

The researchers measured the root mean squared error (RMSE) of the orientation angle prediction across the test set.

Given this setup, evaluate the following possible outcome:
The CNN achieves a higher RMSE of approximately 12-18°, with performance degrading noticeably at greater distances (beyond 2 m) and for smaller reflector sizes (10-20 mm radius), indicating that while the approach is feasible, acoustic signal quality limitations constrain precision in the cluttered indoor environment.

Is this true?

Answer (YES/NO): NO